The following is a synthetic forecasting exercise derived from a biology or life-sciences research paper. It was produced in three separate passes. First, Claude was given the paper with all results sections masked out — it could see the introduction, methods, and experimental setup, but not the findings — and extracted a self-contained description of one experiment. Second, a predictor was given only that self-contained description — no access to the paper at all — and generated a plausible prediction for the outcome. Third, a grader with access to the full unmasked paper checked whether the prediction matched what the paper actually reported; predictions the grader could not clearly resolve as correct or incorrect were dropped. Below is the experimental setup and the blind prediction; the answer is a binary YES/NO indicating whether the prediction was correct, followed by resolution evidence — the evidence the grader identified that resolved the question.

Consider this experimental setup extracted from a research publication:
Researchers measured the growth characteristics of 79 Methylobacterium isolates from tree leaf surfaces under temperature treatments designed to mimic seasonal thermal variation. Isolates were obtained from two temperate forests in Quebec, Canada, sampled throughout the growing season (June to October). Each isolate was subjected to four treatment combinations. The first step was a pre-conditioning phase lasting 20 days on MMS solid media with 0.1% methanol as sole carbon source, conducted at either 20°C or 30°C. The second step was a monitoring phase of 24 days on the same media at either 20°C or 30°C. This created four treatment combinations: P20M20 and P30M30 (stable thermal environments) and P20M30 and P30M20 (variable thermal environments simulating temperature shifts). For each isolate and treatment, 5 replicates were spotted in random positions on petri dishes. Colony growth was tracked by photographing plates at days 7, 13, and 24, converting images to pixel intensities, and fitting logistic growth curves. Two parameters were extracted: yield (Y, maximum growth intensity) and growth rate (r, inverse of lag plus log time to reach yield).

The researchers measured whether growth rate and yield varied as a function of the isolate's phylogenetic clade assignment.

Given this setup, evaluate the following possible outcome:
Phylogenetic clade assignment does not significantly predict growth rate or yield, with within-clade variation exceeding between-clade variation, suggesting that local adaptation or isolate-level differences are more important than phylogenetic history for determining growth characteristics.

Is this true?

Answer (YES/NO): NO